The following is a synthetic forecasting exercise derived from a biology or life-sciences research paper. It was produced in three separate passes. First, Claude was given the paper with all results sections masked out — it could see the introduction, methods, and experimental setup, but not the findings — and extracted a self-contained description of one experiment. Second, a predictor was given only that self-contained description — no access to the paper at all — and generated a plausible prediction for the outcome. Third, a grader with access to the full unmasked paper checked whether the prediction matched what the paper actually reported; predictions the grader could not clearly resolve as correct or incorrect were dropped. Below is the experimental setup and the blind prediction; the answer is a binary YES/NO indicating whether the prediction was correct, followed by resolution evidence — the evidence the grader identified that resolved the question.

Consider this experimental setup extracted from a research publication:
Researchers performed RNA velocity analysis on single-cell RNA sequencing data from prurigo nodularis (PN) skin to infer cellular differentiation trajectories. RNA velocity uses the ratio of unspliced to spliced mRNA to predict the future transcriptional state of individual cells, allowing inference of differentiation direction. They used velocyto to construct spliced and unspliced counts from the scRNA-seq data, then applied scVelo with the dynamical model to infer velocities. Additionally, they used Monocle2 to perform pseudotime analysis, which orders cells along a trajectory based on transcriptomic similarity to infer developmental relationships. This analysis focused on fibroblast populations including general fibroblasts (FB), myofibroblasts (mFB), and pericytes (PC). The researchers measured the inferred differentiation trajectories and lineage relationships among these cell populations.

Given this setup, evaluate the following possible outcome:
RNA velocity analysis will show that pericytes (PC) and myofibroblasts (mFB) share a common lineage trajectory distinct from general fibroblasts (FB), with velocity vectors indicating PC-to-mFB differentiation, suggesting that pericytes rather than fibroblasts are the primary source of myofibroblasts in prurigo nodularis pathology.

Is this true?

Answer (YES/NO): NO